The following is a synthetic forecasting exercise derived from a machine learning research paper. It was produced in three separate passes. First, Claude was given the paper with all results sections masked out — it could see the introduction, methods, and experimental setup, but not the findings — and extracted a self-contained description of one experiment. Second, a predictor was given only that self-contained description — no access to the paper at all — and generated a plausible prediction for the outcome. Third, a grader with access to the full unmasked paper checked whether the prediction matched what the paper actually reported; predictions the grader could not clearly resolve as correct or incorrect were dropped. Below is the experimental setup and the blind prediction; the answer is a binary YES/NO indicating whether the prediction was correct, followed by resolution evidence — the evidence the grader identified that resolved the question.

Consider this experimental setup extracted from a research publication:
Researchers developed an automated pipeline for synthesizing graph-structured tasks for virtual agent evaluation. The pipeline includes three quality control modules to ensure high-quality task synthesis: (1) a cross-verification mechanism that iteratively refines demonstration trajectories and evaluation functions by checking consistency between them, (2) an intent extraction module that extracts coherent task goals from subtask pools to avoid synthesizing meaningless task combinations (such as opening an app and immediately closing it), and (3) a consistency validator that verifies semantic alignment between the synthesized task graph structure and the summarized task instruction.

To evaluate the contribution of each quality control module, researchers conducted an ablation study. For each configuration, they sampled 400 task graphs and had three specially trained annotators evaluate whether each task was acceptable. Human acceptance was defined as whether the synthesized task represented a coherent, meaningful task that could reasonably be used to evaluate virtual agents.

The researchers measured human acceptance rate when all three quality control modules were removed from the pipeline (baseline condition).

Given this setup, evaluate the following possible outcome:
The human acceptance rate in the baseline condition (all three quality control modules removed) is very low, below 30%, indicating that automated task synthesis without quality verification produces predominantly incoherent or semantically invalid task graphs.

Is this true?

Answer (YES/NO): NO